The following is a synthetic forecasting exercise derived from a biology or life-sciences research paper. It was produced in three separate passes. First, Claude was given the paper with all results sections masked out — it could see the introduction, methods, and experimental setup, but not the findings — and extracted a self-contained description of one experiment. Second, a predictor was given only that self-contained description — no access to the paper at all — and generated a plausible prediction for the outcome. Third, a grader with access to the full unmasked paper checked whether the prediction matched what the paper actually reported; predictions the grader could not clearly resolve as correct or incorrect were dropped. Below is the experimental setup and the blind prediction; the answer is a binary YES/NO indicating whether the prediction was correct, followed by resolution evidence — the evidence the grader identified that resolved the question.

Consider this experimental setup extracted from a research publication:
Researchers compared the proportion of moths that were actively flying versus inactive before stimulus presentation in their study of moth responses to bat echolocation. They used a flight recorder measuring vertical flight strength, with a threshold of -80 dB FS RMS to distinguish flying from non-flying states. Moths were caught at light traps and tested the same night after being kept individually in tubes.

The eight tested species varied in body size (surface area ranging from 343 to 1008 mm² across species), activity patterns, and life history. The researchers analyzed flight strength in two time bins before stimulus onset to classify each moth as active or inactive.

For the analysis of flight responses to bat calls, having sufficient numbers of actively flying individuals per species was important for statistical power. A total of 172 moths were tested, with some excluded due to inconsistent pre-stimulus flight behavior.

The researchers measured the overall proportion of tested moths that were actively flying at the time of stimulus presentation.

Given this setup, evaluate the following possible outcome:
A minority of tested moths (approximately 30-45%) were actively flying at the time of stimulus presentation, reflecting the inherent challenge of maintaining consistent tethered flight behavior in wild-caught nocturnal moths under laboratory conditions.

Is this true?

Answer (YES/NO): NO